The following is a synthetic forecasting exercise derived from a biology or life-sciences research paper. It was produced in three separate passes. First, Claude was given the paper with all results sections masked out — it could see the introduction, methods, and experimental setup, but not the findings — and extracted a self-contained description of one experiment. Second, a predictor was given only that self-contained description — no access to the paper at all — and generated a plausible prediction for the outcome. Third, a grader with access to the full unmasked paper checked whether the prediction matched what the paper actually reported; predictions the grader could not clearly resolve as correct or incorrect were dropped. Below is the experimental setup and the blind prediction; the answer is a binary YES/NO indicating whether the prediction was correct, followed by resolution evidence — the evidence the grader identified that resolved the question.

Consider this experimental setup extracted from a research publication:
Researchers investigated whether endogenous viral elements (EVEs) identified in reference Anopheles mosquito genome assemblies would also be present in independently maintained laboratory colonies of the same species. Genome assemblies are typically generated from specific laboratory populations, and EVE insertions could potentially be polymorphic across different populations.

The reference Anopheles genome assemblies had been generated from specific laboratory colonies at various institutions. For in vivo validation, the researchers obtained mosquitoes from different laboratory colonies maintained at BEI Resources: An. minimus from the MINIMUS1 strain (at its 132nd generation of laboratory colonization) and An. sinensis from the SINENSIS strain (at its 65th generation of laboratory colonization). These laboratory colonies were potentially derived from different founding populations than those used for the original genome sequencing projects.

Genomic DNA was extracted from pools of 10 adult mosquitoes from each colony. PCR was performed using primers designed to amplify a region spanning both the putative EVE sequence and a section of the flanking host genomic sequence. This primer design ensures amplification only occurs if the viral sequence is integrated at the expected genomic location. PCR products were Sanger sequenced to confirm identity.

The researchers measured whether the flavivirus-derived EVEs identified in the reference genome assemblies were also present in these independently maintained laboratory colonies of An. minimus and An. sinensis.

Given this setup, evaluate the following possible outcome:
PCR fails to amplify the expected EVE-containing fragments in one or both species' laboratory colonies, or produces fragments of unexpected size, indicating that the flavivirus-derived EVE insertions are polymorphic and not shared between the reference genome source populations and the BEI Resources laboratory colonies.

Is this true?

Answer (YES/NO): NO